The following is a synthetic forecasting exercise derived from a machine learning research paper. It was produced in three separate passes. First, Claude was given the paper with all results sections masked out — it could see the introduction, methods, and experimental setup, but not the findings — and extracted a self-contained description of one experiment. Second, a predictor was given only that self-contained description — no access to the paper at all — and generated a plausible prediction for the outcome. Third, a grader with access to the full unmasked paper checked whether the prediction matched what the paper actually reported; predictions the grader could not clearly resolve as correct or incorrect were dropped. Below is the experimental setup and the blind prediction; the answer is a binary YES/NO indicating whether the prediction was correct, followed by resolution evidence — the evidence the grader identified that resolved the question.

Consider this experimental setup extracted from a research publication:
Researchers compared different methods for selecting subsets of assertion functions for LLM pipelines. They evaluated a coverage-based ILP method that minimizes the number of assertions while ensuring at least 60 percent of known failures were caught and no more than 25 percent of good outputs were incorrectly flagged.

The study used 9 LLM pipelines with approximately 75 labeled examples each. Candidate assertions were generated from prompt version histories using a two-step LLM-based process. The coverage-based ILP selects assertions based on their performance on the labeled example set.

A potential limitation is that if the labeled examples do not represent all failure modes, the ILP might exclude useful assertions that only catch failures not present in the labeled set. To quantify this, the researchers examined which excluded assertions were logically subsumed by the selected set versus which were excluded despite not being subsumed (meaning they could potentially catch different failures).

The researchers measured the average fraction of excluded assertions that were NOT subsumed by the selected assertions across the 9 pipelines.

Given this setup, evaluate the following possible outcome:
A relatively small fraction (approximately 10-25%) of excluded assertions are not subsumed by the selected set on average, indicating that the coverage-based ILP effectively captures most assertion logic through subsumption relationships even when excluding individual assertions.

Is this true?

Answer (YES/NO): NO